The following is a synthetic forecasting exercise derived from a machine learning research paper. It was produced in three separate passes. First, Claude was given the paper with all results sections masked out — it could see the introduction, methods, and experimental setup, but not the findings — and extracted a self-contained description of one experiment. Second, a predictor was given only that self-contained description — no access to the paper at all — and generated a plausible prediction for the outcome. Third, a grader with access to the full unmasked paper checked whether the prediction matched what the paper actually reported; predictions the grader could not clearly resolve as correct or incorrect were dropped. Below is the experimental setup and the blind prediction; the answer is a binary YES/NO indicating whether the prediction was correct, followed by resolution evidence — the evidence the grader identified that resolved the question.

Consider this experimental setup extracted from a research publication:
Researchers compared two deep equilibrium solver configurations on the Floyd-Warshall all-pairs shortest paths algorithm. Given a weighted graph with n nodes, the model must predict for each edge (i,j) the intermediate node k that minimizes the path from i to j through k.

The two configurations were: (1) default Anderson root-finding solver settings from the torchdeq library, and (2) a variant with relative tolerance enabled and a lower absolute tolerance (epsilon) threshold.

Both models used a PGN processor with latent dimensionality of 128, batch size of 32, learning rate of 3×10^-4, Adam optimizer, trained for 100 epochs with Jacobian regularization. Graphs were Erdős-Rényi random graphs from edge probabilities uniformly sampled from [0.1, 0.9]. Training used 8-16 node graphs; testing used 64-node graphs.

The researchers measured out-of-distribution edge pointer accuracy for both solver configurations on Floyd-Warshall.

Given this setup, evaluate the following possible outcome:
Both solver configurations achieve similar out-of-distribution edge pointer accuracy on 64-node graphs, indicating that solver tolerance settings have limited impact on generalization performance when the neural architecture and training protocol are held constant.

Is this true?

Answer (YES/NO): YES